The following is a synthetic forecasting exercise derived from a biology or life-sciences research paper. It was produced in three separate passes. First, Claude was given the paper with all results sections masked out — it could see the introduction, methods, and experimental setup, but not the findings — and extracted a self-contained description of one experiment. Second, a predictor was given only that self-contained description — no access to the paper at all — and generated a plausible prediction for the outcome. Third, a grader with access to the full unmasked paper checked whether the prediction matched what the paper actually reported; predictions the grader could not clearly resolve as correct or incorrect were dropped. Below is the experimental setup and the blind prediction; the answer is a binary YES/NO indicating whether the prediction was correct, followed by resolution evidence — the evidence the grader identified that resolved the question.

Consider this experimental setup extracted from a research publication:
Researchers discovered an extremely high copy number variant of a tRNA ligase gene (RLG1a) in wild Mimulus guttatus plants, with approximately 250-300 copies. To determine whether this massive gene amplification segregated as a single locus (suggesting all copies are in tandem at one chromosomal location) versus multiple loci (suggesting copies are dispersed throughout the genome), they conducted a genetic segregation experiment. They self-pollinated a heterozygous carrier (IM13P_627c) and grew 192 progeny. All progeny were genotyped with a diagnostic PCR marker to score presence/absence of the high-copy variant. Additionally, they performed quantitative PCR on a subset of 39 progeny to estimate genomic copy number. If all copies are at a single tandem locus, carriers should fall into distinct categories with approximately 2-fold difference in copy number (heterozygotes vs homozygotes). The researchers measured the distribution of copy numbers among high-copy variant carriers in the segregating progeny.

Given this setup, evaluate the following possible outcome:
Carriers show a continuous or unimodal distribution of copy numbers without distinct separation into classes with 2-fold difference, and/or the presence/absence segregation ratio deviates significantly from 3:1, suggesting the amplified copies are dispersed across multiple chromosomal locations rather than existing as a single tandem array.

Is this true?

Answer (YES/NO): NO